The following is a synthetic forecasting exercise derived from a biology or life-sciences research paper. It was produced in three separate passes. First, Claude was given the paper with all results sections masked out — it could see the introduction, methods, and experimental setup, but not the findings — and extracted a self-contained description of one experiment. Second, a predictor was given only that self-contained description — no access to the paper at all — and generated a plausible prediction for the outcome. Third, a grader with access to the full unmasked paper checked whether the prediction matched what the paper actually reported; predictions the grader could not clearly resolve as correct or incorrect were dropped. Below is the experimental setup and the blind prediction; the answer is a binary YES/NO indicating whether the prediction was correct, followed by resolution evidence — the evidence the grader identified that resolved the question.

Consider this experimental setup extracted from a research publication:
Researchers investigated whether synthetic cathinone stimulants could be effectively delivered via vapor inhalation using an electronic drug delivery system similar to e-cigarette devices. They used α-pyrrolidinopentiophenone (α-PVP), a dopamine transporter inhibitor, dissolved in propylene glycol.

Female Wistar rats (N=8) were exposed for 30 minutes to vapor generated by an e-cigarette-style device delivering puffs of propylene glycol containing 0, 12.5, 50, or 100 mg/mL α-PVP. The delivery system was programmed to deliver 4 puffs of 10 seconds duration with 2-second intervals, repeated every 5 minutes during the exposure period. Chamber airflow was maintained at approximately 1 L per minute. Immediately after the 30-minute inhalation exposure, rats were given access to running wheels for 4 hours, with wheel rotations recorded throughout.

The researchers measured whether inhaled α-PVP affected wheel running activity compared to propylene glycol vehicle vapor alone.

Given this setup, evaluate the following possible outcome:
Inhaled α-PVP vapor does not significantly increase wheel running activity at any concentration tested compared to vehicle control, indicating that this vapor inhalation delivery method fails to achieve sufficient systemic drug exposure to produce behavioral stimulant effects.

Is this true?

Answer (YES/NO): NO